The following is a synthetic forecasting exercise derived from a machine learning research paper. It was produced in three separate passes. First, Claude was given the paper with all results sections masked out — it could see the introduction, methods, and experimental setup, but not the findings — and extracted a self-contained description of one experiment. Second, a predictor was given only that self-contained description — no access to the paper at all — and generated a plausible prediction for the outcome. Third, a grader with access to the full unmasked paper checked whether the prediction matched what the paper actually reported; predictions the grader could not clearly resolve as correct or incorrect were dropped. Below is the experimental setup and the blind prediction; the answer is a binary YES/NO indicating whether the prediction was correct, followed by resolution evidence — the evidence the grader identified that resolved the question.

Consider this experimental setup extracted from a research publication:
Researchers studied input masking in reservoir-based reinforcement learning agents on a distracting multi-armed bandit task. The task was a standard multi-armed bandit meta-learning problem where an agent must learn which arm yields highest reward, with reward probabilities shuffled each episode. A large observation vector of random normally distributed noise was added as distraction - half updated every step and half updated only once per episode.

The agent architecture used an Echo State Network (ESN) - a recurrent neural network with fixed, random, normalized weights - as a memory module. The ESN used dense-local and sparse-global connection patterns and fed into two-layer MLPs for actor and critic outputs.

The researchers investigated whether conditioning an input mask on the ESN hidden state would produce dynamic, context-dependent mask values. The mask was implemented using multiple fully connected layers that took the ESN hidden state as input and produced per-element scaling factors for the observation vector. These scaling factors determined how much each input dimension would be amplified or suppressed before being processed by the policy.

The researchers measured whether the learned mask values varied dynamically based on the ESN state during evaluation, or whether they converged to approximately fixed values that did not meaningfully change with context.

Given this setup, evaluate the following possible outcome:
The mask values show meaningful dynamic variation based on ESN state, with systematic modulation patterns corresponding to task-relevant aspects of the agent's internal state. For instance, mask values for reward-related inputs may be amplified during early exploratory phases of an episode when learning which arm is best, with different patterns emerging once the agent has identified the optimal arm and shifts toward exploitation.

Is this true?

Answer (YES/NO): NO